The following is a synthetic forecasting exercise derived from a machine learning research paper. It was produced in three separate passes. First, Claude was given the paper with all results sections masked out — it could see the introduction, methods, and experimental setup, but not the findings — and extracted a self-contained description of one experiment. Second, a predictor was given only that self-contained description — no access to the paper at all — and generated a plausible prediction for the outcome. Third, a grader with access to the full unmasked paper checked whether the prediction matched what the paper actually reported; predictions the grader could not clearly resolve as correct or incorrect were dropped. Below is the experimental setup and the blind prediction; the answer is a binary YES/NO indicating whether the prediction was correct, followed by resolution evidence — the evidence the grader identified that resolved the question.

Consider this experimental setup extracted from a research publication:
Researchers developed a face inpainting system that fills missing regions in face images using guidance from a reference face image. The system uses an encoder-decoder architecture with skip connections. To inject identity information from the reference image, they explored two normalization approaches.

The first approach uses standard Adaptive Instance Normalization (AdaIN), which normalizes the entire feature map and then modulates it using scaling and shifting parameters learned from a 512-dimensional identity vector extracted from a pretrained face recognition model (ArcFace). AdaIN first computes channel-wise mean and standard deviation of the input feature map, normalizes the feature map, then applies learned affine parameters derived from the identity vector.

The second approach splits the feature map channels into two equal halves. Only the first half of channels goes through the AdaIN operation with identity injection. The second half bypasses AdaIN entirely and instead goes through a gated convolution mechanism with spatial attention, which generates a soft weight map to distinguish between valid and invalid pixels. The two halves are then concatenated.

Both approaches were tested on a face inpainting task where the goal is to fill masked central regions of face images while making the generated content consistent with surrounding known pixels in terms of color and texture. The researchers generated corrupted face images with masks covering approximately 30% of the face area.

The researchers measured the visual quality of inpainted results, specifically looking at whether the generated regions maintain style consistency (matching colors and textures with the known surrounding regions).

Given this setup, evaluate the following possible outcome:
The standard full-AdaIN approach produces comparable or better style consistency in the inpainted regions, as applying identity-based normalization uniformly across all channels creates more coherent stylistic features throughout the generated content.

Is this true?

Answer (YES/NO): NO